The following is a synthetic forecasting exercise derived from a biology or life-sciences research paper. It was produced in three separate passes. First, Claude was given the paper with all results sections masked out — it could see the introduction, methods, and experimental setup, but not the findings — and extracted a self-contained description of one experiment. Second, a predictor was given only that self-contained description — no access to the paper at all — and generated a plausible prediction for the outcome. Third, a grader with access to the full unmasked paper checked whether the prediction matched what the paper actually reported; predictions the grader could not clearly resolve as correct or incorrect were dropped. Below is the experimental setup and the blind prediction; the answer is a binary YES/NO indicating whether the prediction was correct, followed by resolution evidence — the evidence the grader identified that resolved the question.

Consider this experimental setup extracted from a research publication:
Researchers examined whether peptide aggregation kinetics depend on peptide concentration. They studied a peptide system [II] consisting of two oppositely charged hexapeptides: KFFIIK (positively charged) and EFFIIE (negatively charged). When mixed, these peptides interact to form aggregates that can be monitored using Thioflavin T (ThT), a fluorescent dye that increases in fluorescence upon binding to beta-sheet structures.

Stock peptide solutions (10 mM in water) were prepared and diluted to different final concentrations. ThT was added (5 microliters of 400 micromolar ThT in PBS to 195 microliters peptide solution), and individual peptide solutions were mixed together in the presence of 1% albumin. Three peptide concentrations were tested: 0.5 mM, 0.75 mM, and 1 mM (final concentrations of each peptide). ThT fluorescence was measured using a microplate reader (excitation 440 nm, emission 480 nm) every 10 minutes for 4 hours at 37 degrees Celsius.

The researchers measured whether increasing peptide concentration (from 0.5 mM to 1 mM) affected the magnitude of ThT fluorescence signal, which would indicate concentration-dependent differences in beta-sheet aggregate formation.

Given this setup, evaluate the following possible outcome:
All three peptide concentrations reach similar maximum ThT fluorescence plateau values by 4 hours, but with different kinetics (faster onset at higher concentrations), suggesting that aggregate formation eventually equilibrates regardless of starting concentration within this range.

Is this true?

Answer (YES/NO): NO